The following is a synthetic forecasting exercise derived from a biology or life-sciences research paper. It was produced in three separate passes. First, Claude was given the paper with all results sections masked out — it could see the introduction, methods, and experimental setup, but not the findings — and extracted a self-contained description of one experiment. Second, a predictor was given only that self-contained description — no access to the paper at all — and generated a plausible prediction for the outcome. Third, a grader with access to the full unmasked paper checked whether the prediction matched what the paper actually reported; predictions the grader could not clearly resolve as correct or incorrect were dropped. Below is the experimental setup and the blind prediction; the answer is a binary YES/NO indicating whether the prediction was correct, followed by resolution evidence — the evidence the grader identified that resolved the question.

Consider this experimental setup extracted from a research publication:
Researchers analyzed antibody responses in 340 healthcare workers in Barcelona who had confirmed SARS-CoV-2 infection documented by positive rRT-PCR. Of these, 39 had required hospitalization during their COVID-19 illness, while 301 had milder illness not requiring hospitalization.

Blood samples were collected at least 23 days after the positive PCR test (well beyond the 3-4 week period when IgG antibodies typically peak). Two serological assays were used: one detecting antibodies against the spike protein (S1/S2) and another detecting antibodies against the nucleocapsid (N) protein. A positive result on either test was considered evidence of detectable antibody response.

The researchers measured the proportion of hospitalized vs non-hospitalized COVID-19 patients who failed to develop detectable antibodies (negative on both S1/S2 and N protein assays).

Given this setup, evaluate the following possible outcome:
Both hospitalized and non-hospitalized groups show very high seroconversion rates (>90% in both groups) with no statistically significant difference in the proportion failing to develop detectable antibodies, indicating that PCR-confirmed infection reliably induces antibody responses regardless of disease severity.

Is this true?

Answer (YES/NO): NO